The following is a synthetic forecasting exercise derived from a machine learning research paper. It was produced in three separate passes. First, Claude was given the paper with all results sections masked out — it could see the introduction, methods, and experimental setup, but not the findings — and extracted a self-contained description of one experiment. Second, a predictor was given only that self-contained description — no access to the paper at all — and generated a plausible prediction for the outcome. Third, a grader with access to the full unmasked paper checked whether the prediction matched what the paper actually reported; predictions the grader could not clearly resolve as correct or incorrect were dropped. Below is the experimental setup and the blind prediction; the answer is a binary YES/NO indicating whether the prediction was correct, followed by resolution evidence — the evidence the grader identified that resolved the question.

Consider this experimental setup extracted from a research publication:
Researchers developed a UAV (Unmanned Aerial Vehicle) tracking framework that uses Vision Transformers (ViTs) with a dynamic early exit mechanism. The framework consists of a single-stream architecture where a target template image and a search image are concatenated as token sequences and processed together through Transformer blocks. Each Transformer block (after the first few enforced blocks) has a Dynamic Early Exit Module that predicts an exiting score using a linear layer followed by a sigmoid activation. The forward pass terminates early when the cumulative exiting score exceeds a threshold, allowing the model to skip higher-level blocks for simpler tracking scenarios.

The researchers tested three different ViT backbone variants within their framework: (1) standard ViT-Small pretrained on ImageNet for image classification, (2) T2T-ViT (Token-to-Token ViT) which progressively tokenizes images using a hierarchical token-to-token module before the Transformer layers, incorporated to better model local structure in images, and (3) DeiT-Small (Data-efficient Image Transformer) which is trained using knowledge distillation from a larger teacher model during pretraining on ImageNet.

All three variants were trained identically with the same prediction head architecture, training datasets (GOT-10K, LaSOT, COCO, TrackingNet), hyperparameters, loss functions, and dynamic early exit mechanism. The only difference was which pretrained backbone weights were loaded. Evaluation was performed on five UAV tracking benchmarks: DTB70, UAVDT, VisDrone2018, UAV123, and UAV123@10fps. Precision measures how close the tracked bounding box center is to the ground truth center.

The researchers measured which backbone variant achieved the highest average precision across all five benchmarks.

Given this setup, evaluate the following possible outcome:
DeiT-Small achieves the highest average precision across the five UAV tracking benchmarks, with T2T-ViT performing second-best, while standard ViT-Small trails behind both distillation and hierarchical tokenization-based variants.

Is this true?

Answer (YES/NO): NO